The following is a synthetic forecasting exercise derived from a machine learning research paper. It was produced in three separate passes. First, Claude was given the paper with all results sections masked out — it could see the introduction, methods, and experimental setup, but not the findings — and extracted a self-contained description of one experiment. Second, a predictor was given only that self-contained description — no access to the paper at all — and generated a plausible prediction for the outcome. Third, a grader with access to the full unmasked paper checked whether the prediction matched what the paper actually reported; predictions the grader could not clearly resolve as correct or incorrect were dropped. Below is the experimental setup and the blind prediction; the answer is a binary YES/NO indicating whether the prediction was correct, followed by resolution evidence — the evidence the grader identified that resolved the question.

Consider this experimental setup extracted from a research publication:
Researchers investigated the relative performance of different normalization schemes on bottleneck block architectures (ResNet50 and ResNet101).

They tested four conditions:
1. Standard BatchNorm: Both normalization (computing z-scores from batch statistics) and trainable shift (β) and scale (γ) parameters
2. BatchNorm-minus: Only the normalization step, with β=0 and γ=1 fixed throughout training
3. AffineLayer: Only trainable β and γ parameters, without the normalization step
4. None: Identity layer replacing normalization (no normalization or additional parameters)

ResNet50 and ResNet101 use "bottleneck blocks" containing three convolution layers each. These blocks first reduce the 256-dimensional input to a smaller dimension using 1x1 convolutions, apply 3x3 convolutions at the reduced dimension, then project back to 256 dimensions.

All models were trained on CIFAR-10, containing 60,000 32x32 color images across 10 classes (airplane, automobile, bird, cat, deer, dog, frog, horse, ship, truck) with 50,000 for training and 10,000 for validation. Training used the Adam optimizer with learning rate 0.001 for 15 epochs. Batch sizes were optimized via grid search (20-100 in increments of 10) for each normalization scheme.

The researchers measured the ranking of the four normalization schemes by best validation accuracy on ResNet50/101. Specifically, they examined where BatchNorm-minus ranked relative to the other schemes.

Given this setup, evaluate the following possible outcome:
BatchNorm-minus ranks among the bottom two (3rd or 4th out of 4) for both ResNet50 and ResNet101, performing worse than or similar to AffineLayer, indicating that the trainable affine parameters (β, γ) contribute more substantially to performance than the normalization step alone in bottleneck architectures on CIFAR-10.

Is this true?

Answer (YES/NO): YES